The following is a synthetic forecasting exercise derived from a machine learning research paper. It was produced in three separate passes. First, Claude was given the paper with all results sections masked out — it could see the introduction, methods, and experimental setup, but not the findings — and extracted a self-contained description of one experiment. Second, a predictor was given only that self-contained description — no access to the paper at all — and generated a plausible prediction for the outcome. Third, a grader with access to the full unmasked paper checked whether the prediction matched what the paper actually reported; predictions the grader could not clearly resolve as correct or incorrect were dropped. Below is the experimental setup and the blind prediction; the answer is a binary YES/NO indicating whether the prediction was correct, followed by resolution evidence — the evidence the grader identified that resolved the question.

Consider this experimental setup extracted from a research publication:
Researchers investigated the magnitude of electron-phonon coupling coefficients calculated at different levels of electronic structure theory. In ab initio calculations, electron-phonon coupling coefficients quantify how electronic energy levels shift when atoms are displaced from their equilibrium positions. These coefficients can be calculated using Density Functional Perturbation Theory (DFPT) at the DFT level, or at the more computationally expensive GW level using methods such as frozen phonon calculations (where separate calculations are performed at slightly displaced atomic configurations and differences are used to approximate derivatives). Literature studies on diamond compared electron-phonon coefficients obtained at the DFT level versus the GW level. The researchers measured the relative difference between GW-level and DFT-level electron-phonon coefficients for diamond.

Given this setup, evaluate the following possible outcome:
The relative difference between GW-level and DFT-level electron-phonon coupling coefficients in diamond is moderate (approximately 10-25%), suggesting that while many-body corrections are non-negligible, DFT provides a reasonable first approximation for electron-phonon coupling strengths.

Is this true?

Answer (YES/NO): NO